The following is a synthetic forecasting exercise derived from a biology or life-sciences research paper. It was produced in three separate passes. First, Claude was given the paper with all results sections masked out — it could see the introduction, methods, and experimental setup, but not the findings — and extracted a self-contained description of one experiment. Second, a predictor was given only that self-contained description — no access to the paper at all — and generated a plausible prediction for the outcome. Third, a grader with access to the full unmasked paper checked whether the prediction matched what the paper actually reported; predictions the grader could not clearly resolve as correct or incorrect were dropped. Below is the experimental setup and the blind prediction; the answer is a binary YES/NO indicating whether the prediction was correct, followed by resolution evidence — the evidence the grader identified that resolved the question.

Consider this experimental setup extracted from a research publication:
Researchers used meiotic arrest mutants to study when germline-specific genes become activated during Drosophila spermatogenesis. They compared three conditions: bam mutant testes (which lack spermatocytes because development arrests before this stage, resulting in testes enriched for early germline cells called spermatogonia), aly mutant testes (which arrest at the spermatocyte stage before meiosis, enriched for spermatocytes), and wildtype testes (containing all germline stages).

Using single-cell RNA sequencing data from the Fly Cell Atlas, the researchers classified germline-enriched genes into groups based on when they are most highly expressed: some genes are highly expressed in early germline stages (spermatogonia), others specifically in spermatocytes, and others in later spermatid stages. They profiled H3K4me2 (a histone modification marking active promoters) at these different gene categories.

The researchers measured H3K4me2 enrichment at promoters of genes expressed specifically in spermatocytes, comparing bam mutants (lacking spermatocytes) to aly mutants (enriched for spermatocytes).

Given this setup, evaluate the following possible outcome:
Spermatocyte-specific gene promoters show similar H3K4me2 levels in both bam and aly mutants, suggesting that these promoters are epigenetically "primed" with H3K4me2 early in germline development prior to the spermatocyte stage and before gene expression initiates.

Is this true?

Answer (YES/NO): NO